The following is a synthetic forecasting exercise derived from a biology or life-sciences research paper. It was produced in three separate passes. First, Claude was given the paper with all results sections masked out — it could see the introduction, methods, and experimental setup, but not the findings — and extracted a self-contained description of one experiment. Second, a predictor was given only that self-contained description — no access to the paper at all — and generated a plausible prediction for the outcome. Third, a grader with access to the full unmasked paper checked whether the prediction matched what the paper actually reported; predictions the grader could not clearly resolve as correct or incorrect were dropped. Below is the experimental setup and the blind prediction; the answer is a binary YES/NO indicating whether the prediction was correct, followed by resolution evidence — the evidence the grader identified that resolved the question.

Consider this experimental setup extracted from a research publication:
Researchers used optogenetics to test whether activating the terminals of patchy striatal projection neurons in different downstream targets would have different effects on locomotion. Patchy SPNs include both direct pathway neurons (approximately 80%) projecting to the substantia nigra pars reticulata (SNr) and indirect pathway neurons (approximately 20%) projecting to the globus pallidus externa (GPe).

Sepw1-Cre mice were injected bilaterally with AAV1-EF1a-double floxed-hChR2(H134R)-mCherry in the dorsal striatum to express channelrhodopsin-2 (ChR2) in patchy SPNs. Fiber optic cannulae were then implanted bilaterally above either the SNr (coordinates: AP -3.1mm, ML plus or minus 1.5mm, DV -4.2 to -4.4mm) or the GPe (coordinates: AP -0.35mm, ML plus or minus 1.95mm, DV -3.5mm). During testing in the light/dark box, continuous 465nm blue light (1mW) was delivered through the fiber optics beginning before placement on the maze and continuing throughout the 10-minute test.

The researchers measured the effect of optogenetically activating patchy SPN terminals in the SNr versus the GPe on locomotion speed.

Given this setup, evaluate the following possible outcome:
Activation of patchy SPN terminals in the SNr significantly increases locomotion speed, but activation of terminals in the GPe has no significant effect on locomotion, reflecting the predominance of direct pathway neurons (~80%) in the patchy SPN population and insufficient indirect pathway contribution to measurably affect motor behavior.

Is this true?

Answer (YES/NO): NO